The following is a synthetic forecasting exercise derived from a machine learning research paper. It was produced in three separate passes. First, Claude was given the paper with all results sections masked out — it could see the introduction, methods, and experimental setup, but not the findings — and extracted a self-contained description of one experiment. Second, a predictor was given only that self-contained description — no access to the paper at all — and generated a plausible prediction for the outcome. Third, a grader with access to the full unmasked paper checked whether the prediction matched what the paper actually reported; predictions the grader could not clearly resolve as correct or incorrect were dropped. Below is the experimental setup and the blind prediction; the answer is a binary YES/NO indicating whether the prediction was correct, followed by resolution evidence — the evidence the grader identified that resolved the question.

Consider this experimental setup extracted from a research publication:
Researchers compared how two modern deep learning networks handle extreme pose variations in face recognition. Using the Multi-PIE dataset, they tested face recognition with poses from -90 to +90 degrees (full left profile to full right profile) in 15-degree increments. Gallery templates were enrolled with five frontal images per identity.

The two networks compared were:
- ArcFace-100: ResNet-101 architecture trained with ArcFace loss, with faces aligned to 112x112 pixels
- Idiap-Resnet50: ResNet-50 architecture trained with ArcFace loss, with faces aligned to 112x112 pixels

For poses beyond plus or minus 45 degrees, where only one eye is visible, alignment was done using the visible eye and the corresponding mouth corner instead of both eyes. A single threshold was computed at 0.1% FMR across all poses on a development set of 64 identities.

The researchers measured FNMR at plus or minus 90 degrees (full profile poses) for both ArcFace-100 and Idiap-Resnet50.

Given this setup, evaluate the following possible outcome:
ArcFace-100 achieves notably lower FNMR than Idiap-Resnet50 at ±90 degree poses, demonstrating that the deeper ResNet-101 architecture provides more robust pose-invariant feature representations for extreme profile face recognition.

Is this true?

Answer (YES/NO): YES